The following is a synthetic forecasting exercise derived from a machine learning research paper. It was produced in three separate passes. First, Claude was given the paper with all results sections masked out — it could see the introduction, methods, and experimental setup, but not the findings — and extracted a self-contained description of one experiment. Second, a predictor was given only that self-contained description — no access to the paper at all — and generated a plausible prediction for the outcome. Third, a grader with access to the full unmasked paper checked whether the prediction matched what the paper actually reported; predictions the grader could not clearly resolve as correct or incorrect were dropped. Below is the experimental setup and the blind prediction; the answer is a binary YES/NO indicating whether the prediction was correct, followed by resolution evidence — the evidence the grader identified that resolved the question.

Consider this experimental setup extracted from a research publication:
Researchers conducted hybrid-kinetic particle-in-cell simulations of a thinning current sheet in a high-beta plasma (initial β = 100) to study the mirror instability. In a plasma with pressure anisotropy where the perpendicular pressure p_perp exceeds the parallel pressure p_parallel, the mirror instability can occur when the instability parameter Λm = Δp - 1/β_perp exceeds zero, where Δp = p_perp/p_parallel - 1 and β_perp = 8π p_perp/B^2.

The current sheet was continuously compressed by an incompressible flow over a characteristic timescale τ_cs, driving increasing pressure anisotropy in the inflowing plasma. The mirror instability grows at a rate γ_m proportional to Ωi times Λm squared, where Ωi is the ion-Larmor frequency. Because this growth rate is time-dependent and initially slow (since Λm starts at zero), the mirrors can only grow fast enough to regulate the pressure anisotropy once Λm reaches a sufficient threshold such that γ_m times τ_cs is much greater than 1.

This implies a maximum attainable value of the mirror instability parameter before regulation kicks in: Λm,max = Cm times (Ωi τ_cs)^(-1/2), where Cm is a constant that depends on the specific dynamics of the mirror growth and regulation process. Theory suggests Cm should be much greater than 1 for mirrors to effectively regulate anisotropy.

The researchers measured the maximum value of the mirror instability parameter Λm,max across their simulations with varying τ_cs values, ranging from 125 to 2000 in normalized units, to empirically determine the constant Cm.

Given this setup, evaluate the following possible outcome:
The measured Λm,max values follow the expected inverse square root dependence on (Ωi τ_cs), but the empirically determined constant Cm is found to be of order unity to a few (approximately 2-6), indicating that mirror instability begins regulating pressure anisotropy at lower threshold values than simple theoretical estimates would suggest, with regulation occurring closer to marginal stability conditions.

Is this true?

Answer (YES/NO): NO